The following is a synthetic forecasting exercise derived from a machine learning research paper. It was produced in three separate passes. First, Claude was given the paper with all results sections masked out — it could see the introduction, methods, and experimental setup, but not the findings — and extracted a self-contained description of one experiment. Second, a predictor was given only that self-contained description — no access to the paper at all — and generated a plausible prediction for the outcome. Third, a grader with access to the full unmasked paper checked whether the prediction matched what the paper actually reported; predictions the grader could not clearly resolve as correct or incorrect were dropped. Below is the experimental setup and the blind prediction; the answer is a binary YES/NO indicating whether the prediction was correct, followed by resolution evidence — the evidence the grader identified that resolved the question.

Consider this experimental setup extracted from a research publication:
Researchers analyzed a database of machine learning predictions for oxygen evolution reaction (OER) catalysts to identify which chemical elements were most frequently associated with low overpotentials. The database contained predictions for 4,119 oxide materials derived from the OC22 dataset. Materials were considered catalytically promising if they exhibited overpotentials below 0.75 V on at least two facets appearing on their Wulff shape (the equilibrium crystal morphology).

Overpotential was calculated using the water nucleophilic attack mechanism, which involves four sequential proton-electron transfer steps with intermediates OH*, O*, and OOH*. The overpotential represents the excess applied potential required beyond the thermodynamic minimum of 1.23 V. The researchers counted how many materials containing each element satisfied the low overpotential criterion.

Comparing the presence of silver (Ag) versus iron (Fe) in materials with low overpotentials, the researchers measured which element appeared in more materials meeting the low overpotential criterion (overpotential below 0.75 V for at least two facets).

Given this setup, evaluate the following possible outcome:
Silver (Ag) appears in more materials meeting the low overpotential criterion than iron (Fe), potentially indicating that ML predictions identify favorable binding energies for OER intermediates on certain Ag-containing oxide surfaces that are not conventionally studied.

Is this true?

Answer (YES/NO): YES